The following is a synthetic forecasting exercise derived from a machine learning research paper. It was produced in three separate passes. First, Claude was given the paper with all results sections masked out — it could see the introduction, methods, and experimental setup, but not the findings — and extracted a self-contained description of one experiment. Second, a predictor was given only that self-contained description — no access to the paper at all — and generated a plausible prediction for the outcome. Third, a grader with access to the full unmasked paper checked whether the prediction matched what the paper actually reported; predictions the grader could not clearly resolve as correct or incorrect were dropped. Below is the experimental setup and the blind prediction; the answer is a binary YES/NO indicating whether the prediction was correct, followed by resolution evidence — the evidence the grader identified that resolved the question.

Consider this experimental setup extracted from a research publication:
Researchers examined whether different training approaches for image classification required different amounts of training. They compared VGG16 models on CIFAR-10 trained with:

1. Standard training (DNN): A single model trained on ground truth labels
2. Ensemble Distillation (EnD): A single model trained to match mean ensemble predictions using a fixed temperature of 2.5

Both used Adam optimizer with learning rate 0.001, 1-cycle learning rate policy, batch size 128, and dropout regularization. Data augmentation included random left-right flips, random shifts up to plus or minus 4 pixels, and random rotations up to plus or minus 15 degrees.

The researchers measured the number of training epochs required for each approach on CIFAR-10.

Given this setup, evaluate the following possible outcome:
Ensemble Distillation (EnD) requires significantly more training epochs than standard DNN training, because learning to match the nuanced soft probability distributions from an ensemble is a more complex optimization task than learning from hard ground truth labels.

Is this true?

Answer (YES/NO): YES